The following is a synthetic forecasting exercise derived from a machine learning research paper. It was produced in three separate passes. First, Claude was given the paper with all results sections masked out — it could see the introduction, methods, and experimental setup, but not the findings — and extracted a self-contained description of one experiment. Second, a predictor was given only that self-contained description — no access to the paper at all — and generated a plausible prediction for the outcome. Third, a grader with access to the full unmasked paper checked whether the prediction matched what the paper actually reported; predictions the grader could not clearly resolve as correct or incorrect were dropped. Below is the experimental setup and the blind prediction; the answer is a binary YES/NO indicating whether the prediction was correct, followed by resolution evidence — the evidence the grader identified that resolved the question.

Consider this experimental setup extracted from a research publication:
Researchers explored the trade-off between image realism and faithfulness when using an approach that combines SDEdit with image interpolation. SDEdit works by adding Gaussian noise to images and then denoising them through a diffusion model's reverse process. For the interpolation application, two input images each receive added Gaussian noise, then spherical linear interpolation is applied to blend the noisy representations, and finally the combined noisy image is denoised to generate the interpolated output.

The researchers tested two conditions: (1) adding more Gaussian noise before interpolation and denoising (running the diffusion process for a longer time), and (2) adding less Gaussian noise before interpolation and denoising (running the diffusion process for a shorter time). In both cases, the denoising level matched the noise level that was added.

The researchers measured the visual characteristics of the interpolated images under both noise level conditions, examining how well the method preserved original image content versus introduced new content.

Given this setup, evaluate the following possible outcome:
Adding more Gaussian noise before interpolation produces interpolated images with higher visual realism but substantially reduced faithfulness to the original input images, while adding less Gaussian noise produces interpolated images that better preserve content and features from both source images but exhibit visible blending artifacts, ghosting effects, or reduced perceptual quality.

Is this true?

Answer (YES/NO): NO